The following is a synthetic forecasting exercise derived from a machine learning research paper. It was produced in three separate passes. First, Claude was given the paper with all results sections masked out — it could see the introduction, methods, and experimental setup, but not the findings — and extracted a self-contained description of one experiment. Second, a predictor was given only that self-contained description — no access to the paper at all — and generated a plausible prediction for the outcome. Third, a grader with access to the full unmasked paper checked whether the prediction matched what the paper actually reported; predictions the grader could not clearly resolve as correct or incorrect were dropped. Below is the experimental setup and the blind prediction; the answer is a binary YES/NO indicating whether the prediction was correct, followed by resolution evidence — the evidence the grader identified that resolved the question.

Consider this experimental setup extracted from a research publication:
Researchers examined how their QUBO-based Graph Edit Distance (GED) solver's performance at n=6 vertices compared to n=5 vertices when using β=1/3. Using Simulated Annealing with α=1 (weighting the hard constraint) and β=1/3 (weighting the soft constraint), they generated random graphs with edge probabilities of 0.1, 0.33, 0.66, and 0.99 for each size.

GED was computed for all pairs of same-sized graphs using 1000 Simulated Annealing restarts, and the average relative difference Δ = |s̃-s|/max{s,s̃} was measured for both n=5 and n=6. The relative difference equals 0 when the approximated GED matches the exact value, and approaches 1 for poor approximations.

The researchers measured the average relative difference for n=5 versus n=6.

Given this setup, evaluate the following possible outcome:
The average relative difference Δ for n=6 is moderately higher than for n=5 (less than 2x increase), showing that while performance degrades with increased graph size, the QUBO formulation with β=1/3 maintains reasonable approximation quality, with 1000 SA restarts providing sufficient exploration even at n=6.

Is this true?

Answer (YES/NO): NO